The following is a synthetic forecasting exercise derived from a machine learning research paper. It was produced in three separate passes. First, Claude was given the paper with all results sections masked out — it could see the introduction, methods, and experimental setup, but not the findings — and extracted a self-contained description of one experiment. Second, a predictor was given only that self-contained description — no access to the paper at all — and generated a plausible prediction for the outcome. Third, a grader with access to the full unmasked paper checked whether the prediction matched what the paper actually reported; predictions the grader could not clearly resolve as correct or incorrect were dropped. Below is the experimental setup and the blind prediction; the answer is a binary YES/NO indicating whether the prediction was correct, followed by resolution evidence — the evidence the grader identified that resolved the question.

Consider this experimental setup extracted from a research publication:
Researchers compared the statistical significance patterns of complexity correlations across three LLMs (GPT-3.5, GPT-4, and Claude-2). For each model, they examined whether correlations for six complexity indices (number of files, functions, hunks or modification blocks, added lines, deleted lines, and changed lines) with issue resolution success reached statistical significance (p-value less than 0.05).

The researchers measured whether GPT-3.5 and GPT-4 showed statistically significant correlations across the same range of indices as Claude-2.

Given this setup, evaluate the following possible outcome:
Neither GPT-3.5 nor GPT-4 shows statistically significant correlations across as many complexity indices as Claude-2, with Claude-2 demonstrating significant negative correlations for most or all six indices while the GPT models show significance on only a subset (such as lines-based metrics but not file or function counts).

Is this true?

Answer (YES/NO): NO